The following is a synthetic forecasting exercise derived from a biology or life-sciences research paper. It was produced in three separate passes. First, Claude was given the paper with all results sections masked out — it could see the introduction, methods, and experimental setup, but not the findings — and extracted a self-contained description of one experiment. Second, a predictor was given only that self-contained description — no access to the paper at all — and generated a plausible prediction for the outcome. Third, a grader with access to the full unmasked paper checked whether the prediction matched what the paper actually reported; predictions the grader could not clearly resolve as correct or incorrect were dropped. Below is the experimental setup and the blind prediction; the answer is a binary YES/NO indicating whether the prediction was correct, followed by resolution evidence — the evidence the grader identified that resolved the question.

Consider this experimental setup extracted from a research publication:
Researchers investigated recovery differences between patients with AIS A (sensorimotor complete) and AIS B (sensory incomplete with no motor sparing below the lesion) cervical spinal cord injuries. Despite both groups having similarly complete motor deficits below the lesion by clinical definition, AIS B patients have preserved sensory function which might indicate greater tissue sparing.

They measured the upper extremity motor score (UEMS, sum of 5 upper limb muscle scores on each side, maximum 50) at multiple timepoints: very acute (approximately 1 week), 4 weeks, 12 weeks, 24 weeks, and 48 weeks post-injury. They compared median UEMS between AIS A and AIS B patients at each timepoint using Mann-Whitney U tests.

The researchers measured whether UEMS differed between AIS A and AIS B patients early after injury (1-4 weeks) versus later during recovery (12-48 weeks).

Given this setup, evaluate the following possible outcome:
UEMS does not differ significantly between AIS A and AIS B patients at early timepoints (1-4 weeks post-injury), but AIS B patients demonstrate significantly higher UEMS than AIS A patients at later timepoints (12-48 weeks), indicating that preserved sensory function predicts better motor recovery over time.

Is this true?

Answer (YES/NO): YES